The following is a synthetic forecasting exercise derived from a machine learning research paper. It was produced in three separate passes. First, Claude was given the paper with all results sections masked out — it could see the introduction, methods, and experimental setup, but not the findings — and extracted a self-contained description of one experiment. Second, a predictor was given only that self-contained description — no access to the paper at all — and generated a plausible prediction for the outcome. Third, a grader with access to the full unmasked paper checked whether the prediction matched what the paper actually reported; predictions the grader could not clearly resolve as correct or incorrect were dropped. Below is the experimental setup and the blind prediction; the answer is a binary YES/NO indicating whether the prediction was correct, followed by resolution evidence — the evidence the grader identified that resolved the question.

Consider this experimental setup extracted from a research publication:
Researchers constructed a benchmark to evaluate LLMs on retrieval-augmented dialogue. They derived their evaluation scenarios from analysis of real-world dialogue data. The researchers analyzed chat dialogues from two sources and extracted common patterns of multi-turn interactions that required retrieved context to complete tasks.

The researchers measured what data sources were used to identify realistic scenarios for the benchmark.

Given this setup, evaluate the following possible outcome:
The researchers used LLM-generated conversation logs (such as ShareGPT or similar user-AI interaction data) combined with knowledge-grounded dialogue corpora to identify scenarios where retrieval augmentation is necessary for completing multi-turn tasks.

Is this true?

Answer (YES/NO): NO